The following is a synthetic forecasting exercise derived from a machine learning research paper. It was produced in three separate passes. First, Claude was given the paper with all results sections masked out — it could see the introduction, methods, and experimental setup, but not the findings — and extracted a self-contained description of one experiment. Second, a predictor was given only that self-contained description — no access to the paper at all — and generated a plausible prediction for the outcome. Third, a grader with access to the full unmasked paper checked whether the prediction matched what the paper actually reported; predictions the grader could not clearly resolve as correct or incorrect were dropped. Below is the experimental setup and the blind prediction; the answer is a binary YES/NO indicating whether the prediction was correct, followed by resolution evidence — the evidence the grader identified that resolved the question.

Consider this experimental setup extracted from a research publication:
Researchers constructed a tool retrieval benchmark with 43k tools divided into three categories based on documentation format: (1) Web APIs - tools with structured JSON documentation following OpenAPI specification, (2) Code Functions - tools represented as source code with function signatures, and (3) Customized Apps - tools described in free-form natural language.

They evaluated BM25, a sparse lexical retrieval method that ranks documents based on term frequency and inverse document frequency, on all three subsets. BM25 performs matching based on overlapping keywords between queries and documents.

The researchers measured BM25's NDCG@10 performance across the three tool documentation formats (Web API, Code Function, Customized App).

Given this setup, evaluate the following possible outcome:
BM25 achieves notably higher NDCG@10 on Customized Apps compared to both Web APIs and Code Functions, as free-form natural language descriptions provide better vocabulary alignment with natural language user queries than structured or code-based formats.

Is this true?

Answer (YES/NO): YES